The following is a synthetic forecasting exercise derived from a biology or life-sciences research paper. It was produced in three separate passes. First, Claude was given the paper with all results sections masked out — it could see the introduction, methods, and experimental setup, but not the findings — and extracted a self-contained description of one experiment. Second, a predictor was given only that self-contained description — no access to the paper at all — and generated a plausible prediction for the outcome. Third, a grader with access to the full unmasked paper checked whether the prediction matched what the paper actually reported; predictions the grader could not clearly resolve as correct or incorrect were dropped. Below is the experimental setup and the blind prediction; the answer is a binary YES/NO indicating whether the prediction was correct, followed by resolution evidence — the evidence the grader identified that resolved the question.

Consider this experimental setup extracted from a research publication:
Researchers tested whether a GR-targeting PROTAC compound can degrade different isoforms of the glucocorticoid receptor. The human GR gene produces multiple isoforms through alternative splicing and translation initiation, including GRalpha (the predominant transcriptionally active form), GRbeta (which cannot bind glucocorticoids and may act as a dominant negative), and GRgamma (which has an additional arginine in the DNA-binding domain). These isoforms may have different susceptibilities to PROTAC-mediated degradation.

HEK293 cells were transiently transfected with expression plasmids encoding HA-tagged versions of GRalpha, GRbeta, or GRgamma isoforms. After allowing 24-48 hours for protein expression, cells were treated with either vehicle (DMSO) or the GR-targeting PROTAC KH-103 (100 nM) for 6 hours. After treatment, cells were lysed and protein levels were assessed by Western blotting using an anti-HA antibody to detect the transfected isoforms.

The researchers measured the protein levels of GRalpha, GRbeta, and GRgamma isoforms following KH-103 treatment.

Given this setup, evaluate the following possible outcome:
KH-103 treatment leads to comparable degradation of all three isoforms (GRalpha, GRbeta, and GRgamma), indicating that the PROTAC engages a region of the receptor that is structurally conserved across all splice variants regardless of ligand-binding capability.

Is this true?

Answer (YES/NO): NO